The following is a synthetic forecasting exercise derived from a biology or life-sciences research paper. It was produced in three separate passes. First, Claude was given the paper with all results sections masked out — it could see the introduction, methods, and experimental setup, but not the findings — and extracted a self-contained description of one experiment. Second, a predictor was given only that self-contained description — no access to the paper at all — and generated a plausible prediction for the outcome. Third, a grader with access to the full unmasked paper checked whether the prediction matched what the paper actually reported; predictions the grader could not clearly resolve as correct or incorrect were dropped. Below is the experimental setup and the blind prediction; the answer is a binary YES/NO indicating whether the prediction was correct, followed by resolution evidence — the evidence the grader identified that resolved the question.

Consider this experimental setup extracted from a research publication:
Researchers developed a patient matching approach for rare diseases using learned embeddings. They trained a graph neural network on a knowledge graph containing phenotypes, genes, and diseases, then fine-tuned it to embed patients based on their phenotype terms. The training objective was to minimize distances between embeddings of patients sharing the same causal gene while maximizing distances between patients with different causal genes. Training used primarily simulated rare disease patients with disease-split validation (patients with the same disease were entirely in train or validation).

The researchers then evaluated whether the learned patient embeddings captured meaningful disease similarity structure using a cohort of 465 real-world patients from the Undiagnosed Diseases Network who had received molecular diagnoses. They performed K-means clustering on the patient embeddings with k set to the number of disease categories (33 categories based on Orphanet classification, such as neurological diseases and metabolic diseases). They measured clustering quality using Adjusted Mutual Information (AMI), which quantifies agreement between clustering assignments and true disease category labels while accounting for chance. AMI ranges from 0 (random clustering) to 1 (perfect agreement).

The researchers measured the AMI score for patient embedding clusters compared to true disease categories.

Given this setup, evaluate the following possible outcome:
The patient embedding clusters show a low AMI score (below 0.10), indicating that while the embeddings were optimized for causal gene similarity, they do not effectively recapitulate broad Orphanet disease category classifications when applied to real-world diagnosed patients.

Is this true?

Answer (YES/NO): NO